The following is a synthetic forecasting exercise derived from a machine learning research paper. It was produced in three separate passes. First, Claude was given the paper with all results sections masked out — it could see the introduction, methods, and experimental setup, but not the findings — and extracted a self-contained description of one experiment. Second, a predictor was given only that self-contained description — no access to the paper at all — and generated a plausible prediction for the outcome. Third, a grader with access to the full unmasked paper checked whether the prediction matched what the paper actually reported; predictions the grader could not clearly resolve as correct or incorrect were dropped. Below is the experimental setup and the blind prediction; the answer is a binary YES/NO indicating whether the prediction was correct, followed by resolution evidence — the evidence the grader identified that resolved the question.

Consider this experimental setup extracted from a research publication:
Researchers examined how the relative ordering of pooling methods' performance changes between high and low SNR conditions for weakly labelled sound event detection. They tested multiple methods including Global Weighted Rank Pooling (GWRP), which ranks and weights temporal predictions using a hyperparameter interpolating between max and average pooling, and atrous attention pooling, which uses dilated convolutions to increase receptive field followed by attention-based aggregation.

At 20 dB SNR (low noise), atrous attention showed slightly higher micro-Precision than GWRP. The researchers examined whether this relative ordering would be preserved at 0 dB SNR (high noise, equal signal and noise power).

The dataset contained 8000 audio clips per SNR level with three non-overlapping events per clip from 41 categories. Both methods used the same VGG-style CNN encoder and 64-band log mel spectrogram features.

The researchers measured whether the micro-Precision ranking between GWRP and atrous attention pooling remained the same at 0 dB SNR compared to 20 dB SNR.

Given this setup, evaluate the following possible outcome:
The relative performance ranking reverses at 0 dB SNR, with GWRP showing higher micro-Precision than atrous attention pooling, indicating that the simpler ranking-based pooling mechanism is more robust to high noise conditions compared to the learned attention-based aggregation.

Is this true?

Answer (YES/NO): NO